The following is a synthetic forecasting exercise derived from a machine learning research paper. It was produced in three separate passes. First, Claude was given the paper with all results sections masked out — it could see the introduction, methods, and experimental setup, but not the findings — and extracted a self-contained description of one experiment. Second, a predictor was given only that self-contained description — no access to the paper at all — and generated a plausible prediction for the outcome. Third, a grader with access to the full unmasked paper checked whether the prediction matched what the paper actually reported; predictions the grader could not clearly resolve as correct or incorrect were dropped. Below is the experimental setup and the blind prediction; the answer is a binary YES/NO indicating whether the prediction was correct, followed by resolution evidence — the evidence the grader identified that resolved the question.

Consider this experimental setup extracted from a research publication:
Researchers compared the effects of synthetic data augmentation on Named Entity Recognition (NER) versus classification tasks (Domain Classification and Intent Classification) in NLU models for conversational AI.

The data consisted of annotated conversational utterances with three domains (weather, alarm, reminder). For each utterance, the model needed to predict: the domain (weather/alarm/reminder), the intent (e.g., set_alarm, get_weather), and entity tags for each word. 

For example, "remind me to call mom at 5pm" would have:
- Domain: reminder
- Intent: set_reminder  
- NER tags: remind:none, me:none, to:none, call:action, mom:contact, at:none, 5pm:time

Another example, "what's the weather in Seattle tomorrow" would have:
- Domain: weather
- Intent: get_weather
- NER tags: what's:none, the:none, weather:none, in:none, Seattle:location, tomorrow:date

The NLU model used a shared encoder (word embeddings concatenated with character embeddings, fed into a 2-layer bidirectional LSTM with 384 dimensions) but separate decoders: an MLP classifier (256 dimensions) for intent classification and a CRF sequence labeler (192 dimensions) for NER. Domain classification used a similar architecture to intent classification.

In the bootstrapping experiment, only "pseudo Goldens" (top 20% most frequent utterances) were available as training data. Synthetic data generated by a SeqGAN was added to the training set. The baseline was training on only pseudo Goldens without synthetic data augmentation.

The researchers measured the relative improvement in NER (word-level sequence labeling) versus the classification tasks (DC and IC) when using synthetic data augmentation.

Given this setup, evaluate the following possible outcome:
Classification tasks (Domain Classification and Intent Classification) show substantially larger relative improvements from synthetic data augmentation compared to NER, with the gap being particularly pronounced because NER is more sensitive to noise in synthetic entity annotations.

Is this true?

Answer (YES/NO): NO